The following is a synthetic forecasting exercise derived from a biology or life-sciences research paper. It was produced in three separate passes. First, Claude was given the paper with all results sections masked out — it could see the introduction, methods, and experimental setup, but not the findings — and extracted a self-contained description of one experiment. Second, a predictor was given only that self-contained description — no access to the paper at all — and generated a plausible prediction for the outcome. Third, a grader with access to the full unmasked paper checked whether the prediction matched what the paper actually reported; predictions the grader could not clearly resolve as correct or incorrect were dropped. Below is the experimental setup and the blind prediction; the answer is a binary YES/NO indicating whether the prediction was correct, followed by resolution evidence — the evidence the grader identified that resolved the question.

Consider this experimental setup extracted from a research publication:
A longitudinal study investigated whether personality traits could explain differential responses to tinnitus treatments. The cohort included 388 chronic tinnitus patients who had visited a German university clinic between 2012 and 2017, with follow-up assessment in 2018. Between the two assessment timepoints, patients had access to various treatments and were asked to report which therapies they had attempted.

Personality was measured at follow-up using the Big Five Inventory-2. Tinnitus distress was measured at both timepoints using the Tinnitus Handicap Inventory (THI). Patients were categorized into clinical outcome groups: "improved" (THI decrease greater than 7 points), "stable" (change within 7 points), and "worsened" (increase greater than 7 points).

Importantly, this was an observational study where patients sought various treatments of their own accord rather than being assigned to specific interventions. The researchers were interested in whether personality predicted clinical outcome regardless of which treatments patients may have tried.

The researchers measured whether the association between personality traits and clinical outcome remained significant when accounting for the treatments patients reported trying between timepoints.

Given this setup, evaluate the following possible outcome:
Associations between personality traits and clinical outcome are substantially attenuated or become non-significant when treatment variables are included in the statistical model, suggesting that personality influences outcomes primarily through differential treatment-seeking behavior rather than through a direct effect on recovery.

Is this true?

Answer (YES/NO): NO